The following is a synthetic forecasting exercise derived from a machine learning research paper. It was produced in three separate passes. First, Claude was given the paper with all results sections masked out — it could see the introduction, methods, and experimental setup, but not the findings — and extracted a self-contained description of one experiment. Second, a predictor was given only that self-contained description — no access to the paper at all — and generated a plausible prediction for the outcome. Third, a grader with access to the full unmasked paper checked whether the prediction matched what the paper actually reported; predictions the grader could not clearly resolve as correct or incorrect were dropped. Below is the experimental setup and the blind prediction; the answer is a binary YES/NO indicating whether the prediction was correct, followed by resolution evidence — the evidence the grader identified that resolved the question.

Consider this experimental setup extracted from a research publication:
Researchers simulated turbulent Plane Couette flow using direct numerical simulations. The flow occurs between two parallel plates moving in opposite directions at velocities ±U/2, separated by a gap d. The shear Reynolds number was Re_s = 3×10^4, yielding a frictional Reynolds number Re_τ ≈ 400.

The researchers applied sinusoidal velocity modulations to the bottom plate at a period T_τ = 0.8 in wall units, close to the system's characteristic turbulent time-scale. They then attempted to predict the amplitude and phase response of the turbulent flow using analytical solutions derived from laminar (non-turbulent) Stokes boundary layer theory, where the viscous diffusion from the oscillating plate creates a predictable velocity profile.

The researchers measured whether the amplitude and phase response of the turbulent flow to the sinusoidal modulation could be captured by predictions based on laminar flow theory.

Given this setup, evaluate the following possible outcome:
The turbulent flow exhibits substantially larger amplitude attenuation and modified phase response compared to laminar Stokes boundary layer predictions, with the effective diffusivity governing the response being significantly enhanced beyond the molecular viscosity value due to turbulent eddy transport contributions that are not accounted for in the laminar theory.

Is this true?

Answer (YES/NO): NO